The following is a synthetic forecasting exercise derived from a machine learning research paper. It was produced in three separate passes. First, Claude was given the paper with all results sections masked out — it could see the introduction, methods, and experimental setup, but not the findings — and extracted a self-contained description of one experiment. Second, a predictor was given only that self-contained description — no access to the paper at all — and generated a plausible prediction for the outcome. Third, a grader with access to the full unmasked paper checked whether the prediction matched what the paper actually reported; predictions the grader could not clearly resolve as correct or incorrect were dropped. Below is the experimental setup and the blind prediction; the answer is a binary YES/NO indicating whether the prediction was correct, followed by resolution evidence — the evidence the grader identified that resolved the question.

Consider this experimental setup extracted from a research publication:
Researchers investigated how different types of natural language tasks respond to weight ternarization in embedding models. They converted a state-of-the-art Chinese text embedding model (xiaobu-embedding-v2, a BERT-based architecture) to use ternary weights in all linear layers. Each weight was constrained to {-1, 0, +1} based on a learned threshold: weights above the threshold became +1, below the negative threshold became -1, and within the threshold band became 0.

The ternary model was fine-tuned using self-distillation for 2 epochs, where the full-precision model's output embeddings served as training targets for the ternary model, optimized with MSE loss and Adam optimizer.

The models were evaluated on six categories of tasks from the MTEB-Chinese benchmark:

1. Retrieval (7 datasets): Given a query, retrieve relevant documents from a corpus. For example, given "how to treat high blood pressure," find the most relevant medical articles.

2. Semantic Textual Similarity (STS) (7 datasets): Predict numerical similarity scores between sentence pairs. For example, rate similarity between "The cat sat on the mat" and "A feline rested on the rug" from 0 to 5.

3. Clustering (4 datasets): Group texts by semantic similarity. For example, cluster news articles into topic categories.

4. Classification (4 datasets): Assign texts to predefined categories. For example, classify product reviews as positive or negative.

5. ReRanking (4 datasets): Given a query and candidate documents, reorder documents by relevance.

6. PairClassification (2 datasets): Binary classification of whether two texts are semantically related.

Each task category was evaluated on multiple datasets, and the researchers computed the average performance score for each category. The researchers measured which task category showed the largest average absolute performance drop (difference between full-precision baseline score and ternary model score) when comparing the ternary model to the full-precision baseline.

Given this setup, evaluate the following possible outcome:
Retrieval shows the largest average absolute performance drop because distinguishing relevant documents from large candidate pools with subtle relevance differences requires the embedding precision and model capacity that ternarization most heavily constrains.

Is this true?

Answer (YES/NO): NO